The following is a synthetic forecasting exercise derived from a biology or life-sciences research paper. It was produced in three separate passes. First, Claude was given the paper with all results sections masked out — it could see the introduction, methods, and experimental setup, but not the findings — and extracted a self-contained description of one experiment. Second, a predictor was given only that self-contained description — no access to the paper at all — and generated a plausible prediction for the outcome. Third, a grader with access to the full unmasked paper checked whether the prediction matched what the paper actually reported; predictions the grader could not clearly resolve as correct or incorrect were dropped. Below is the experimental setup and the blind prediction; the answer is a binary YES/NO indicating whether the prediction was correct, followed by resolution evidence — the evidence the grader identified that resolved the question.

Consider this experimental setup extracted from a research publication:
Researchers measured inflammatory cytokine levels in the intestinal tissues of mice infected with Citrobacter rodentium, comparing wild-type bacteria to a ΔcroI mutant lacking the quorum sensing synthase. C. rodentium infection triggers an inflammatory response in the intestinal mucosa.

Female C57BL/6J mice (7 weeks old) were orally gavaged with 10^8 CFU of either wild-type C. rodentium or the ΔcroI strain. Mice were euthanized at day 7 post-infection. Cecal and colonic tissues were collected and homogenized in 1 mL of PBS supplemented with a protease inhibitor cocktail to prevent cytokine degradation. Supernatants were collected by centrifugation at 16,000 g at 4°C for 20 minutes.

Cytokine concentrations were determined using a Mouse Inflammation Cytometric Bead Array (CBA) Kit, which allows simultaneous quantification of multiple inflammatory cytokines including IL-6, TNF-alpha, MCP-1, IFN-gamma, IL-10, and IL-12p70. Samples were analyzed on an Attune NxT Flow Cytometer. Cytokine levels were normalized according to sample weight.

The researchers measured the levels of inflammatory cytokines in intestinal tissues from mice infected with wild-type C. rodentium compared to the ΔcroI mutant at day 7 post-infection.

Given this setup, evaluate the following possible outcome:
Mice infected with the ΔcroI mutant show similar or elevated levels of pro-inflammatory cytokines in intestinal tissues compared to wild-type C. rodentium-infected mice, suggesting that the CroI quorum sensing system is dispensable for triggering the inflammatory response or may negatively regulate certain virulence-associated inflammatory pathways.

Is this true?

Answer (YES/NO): YES